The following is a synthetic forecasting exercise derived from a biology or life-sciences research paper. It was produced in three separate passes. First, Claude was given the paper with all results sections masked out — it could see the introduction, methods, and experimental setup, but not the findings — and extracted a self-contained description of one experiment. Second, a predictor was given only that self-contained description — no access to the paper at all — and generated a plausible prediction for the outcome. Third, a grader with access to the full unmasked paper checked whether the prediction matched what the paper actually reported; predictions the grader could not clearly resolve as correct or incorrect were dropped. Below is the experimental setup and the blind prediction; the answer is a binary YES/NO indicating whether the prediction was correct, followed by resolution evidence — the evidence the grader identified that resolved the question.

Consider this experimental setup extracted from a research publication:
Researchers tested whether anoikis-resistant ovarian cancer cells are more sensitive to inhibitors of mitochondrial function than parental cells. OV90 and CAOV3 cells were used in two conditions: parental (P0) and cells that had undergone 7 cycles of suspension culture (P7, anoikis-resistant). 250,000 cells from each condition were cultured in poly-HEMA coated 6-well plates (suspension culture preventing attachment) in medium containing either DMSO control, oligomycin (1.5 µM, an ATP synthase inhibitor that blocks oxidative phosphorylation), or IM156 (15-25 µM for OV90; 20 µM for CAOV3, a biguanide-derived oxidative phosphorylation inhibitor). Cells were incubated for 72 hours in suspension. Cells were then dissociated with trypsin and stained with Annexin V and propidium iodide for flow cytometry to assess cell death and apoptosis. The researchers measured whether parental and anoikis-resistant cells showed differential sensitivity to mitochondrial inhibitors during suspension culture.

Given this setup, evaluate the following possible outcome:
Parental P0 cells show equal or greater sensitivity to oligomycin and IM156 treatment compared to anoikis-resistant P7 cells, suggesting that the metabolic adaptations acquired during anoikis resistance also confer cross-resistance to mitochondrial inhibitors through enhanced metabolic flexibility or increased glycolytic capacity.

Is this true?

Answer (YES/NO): NO